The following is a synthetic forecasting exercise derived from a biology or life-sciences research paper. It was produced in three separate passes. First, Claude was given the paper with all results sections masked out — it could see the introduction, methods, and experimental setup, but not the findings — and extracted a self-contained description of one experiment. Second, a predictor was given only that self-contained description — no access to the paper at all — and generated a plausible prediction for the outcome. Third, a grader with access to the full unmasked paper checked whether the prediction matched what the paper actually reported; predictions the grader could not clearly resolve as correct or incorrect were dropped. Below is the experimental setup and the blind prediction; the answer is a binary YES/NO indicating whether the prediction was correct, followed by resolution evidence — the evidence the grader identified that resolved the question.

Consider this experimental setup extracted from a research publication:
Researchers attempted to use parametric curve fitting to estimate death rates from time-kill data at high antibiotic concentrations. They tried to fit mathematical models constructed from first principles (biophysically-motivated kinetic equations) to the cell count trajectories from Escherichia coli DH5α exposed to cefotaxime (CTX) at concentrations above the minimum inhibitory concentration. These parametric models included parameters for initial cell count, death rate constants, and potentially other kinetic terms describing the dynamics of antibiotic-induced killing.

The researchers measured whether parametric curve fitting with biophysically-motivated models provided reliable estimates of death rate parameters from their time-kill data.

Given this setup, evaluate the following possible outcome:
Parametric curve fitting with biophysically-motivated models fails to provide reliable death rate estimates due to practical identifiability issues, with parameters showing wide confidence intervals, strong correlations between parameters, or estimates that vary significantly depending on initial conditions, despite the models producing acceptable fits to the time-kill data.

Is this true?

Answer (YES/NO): NO